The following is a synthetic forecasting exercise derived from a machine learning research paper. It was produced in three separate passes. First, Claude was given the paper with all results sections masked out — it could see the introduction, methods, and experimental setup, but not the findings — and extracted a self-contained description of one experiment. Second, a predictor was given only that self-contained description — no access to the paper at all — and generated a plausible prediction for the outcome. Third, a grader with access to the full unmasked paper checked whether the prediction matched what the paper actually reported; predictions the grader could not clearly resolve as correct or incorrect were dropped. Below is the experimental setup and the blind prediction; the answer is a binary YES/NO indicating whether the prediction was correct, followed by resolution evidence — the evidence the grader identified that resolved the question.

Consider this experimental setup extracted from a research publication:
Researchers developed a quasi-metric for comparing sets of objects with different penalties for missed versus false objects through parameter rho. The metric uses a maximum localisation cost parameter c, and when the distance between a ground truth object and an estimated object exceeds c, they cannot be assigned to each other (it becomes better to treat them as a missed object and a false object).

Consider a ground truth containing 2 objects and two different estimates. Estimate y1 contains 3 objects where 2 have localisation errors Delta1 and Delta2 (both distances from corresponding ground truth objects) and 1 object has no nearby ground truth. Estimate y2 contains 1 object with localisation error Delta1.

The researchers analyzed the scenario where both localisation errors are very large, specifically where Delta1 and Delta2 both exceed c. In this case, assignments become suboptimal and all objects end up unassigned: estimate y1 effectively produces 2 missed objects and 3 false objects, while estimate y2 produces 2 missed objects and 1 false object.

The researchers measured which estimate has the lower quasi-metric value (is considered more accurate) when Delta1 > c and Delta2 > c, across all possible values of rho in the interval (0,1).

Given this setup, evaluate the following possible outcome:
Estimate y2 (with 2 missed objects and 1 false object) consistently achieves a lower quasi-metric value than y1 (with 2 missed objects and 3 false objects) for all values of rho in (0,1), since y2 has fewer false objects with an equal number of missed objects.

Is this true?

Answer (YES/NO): YES